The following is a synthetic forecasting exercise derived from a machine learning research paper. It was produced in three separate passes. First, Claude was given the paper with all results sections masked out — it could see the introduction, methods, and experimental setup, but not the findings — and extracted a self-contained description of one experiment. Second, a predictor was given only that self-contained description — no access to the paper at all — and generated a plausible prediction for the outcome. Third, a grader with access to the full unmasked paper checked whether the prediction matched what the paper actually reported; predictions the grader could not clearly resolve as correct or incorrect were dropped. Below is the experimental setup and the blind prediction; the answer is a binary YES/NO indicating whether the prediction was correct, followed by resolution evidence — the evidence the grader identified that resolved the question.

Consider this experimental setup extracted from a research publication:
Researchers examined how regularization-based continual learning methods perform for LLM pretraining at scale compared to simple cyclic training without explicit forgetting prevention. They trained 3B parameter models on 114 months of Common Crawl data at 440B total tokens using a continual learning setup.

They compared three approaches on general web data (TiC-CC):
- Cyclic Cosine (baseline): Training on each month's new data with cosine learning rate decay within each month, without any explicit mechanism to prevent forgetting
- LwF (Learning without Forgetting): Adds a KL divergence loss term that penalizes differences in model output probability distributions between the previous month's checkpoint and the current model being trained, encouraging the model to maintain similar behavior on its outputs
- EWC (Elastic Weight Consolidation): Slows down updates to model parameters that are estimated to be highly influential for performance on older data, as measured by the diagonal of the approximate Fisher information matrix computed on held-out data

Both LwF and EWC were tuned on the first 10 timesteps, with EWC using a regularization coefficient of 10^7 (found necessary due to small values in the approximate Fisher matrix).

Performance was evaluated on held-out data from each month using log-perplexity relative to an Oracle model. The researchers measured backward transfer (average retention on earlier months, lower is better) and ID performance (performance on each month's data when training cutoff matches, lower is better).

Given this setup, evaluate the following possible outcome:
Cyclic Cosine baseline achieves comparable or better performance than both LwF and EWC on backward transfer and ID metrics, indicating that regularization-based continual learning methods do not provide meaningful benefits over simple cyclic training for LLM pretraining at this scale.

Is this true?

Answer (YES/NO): NO